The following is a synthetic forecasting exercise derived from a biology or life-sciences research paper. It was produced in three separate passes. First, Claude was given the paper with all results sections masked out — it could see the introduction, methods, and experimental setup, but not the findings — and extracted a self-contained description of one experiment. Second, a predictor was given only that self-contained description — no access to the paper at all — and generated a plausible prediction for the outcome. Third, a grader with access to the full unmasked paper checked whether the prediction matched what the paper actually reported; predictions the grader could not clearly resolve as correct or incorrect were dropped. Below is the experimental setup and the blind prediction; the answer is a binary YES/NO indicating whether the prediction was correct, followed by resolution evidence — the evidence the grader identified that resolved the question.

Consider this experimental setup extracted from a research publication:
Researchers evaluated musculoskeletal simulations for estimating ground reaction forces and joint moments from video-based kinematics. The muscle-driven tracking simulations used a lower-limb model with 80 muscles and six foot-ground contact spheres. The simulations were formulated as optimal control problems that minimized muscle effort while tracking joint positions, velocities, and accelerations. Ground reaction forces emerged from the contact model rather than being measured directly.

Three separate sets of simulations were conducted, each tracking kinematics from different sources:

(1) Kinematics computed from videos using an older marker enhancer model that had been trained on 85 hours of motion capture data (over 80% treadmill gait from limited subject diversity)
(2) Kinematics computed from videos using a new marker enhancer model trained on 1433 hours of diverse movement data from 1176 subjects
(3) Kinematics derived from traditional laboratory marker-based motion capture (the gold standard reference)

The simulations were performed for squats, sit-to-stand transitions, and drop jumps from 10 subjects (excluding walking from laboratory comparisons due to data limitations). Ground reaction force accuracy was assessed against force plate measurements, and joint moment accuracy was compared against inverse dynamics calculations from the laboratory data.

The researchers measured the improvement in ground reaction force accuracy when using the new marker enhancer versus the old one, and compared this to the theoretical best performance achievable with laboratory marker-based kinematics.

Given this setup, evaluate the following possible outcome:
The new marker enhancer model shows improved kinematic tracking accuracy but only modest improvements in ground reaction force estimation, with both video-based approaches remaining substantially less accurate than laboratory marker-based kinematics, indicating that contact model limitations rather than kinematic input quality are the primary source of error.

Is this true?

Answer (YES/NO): NO